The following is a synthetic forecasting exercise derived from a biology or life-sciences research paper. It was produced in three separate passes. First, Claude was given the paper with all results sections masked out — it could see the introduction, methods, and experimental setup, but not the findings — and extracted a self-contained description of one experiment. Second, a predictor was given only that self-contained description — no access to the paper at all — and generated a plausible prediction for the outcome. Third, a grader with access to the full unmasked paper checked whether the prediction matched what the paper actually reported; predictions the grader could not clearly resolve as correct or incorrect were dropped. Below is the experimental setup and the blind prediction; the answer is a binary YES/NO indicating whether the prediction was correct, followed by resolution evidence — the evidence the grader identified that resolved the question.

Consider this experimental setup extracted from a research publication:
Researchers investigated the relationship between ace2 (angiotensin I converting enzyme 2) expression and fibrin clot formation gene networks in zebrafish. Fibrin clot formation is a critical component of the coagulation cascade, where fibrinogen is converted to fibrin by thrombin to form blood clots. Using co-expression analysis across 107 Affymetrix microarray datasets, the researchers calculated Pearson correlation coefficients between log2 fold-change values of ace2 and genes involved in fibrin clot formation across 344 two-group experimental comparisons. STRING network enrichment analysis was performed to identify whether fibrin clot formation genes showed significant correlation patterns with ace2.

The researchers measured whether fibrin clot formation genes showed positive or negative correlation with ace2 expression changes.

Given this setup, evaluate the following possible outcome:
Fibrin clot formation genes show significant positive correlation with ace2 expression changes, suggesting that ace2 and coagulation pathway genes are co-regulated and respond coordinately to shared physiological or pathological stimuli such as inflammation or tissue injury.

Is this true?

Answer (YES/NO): YES